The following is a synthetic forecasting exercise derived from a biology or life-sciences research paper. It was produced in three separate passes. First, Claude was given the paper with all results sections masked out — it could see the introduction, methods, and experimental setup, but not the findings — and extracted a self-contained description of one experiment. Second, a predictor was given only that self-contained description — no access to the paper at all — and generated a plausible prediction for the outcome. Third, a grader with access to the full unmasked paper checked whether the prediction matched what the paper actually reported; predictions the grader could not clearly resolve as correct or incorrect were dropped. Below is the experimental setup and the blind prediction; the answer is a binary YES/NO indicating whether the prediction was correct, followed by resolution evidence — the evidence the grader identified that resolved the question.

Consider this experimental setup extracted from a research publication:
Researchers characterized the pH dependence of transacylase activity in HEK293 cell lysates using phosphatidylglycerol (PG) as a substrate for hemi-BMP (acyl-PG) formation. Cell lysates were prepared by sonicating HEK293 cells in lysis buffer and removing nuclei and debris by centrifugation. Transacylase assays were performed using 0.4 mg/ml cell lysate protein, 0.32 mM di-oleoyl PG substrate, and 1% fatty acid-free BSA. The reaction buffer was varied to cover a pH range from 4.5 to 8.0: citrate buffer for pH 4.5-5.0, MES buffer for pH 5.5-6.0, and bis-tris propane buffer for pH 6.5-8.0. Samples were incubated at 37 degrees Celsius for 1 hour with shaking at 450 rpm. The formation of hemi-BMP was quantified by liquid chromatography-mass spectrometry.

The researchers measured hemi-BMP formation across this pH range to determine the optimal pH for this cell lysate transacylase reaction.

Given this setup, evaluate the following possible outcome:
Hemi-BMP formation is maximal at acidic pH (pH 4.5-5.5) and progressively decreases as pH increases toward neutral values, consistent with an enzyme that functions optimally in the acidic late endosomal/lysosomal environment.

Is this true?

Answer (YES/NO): NO